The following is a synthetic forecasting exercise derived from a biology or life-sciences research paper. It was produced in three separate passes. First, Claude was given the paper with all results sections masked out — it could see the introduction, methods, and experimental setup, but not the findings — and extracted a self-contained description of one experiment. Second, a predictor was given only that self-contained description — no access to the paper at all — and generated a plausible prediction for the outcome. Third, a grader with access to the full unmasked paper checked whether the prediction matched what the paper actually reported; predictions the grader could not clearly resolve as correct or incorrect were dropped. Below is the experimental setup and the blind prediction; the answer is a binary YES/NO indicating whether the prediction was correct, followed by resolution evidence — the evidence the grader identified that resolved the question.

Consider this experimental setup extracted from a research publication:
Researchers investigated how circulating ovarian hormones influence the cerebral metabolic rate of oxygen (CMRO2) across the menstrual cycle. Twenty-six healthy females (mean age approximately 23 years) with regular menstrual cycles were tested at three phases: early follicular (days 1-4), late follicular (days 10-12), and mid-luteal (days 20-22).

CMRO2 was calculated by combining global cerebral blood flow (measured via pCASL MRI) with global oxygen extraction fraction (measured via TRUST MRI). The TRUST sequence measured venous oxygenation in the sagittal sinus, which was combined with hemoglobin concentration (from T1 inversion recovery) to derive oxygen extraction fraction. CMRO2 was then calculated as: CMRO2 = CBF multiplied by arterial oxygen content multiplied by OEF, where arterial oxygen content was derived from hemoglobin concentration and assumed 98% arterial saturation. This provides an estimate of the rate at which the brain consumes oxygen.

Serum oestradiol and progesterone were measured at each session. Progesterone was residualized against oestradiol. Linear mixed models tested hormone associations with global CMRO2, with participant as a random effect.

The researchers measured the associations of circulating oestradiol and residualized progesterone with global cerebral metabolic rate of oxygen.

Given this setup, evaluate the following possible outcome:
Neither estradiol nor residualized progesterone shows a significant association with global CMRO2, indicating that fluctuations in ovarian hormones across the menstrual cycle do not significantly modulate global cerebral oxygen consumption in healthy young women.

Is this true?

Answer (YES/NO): YES